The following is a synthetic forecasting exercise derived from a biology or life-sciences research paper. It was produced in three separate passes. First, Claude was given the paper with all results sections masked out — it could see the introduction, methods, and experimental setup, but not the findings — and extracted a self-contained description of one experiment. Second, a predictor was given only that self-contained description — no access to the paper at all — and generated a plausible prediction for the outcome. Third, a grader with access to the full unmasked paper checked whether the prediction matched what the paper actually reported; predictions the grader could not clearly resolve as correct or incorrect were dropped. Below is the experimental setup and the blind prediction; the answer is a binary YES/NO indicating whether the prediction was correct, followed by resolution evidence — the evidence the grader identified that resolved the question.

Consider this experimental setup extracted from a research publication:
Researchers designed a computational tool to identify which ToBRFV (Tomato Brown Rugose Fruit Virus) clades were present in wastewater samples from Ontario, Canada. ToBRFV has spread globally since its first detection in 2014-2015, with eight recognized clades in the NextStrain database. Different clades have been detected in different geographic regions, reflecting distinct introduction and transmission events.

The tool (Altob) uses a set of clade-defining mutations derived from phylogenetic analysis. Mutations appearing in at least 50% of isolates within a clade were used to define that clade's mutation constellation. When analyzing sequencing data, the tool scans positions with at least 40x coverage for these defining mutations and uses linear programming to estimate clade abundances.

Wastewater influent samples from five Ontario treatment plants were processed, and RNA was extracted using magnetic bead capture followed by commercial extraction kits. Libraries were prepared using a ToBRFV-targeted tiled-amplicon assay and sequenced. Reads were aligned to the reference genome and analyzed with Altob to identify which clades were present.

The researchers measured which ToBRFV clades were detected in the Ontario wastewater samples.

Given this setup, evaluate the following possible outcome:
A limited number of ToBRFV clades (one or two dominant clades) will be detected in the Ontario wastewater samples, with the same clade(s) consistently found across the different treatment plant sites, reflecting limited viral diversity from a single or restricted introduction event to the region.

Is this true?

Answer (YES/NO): NO